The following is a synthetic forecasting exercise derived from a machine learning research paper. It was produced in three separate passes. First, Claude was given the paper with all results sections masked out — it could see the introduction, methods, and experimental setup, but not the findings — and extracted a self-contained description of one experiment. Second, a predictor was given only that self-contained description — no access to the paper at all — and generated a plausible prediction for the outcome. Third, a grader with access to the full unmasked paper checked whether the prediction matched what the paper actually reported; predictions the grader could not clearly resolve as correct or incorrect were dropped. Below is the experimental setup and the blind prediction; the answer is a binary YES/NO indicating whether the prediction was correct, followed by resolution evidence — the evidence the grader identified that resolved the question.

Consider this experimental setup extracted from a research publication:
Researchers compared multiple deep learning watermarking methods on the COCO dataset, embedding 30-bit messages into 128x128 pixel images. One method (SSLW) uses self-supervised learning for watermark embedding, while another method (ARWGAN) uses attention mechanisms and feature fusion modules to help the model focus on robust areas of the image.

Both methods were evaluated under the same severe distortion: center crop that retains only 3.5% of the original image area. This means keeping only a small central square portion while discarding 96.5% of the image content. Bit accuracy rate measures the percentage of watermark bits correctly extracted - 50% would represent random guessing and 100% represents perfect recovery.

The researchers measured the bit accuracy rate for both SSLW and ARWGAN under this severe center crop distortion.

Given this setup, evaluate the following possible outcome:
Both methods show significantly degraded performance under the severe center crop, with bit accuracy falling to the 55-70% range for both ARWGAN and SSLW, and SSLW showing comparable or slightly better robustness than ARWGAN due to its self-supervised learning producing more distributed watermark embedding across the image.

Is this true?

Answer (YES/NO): NO